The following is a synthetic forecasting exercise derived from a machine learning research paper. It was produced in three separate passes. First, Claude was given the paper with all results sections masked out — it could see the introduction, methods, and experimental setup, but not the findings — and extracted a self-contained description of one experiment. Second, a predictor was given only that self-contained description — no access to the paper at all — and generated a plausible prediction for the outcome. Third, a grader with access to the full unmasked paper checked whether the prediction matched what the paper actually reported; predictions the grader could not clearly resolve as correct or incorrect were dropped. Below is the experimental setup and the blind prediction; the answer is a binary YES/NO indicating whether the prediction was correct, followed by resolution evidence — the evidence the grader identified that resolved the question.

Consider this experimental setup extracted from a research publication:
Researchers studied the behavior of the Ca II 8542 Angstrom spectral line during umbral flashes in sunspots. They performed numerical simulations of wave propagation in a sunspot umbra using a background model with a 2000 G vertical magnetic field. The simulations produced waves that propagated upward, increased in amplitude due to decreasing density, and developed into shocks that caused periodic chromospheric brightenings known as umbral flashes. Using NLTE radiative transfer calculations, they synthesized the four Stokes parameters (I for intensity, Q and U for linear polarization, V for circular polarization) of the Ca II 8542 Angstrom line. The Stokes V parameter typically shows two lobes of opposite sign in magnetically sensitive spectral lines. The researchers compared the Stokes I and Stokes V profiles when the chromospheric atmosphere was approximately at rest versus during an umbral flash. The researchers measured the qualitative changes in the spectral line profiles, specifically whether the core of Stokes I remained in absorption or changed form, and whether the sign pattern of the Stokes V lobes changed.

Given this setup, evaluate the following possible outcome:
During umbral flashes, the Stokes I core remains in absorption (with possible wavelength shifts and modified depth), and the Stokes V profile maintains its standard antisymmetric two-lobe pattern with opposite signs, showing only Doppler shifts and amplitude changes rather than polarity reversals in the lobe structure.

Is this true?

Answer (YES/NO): NO